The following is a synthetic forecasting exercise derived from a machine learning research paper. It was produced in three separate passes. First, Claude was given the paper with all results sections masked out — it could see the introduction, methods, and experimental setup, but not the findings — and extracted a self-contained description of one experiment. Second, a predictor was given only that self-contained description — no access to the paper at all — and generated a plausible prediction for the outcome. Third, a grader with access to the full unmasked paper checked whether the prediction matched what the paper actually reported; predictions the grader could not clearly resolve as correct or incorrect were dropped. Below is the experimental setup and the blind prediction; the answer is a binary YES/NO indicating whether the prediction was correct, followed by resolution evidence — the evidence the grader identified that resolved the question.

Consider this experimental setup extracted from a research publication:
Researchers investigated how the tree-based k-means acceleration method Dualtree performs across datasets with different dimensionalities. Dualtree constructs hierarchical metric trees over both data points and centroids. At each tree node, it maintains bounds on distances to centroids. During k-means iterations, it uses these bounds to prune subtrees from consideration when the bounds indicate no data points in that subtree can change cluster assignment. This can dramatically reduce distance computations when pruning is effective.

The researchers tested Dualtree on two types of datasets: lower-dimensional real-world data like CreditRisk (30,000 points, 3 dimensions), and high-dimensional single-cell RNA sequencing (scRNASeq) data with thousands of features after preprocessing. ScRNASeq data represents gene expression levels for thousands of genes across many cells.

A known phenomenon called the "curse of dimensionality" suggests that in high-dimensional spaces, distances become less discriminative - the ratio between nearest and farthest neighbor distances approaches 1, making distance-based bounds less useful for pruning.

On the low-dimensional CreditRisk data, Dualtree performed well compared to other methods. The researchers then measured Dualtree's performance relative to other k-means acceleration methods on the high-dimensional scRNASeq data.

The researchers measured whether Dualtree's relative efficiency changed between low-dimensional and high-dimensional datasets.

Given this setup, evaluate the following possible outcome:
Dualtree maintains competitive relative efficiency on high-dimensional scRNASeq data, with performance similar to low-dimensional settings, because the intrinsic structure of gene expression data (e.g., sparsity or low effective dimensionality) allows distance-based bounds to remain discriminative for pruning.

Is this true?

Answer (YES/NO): NO